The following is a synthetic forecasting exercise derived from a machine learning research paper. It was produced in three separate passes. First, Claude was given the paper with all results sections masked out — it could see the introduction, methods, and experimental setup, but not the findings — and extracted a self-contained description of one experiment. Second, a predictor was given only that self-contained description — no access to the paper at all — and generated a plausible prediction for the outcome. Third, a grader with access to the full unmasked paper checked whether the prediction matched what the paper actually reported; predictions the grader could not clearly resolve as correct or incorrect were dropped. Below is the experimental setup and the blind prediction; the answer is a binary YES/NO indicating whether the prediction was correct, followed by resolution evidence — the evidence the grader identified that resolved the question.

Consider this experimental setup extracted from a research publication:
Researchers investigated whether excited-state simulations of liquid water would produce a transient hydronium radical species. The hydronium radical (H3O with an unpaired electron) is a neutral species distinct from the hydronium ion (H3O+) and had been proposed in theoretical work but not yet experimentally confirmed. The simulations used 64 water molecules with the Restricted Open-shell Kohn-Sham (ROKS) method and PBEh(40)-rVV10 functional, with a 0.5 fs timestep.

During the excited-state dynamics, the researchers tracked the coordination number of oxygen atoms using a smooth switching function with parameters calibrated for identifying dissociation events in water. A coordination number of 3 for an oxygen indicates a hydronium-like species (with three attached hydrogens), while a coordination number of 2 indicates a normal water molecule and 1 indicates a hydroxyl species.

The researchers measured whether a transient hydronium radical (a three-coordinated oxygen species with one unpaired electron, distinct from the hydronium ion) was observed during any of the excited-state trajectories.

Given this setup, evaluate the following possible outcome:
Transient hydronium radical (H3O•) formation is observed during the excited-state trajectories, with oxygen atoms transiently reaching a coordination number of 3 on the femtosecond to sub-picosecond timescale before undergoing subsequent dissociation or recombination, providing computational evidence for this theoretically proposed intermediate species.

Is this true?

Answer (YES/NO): YES